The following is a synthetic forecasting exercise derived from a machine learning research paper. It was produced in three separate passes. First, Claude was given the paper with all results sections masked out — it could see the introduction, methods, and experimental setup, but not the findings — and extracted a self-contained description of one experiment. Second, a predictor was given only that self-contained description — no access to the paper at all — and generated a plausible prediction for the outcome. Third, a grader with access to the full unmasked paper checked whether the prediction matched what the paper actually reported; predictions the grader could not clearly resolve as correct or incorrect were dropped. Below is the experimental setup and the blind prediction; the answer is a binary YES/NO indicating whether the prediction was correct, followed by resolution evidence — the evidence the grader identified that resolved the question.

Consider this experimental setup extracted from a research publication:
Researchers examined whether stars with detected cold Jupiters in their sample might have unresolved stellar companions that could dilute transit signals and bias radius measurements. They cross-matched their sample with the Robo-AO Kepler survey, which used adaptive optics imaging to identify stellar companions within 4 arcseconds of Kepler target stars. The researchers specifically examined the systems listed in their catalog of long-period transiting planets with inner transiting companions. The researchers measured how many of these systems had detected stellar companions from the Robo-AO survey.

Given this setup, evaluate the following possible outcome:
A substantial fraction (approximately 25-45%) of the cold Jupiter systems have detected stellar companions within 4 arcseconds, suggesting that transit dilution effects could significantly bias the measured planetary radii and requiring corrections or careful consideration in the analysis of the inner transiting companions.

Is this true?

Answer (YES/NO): NO